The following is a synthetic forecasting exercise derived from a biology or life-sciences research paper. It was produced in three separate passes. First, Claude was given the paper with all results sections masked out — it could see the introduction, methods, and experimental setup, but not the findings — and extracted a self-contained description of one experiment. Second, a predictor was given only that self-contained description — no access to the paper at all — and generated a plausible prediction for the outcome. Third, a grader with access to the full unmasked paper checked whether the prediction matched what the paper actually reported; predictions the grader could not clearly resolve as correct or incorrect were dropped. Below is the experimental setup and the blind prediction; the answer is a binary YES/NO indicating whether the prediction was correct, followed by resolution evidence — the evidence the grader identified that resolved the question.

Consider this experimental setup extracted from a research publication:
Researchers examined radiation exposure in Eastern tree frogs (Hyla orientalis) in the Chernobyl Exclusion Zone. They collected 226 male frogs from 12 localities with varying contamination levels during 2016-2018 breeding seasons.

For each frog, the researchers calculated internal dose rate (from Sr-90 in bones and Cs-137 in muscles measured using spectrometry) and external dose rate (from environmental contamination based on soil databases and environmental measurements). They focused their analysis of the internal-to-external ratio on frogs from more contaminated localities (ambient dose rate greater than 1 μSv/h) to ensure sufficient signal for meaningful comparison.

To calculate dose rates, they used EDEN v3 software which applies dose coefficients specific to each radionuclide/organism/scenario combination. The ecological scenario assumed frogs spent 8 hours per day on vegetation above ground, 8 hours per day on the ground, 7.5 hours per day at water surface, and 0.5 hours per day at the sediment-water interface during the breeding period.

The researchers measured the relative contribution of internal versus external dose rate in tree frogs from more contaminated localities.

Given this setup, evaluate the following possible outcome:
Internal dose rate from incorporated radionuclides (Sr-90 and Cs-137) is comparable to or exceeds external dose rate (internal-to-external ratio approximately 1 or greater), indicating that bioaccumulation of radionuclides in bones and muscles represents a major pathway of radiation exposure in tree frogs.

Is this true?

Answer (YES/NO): YES